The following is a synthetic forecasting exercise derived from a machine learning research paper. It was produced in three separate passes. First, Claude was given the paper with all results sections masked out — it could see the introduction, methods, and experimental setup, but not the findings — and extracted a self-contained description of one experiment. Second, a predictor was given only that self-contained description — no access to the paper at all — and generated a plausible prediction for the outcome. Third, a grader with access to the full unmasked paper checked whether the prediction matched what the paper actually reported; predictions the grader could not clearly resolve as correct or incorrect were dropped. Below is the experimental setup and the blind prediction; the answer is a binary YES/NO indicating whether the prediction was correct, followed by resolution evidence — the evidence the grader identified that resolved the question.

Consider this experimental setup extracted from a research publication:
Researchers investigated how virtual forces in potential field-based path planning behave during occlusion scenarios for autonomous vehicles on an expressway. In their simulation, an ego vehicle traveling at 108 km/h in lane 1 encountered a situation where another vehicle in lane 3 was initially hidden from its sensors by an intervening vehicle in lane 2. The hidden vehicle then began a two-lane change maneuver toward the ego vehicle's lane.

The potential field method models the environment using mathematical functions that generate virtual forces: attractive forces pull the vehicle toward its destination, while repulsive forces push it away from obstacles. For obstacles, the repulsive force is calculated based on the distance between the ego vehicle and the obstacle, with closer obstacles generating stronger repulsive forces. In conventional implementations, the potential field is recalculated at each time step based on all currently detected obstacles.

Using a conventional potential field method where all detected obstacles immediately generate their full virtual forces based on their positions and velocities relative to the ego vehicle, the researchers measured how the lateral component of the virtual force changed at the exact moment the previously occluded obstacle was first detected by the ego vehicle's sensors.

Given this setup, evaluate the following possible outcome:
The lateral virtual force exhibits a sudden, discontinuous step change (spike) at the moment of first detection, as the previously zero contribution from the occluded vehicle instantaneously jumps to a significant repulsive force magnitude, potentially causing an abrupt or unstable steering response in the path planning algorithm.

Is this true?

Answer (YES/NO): YES